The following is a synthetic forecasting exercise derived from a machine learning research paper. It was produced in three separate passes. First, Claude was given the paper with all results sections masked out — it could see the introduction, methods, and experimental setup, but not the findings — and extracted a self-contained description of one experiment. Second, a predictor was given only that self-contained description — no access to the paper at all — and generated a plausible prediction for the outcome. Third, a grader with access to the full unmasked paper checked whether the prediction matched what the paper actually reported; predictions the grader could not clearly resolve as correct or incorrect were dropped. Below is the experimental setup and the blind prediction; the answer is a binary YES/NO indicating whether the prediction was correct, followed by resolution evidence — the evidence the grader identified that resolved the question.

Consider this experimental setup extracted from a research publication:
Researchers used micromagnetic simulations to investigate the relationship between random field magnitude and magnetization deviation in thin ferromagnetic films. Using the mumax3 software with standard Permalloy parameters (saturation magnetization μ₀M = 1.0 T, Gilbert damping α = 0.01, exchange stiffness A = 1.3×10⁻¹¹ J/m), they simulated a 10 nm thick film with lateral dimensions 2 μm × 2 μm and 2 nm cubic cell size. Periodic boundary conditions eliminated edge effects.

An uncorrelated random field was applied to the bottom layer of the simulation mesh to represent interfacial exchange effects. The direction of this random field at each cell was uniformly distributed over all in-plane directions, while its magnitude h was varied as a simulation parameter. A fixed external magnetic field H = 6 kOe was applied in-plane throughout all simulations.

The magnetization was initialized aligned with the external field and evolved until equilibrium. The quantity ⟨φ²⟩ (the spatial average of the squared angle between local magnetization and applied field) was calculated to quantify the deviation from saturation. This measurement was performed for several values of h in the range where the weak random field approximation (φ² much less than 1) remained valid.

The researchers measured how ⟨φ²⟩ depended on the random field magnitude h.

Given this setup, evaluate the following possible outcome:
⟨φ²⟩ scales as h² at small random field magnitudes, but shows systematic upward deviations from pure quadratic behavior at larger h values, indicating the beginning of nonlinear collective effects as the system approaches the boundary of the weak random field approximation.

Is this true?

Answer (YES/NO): NO